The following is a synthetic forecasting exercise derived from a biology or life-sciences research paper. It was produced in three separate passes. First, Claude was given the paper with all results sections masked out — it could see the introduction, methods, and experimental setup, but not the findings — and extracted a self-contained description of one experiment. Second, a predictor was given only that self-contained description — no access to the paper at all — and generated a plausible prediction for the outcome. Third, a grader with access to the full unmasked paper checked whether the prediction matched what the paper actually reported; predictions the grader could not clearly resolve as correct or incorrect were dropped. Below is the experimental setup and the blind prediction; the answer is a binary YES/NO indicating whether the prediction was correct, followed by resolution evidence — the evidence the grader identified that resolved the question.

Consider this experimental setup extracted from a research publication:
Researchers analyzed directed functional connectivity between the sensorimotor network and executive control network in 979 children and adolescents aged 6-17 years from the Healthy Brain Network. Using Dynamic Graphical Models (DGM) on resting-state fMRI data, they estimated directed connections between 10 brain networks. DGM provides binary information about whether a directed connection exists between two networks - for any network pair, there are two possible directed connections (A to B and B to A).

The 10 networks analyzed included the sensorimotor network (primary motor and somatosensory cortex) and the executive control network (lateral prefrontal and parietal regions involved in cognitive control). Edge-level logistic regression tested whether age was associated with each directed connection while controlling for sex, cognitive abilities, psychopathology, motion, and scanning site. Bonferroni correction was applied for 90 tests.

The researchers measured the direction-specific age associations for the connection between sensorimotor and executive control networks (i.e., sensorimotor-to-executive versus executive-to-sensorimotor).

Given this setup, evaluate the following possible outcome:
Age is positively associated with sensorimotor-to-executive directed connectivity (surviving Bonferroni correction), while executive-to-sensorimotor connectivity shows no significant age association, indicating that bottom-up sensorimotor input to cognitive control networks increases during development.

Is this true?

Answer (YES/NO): NO